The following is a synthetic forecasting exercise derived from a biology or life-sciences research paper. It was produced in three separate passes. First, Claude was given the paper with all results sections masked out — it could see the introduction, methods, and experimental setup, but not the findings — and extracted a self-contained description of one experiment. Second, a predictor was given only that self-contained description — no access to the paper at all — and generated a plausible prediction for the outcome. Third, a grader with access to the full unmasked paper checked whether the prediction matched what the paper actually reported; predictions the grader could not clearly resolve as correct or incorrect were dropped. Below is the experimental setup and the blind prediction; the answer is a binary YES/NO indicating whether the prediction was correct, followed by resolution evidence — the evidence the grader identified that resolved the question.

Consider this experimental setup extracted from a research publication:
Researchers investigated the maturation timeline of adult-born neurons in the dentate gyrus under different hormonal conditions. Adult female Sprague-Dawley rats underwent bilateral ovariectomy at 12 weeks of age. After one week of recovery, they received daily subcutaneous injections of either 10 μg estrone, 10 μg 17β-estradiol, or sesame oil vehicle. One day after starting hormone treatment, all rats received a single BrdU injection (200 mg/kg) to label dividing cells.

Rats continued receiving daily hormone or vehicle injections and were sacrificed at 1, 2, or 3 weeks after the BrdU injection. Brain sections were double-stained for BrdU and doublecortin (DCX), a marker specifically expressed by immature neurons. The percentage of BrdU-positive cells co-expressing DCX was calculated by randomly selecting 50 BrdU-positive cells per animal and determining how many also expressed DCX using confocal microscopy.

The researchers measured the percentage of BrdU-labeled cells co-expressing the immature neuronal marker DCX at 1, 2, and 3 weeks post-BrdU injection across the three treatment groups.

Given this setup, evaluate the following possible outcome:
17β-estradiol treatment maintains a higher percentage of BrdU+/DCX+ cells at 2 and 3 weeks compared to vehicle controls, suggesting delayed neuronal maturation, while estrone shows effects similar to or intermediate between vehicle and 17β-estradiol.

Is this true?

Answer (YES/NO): NO